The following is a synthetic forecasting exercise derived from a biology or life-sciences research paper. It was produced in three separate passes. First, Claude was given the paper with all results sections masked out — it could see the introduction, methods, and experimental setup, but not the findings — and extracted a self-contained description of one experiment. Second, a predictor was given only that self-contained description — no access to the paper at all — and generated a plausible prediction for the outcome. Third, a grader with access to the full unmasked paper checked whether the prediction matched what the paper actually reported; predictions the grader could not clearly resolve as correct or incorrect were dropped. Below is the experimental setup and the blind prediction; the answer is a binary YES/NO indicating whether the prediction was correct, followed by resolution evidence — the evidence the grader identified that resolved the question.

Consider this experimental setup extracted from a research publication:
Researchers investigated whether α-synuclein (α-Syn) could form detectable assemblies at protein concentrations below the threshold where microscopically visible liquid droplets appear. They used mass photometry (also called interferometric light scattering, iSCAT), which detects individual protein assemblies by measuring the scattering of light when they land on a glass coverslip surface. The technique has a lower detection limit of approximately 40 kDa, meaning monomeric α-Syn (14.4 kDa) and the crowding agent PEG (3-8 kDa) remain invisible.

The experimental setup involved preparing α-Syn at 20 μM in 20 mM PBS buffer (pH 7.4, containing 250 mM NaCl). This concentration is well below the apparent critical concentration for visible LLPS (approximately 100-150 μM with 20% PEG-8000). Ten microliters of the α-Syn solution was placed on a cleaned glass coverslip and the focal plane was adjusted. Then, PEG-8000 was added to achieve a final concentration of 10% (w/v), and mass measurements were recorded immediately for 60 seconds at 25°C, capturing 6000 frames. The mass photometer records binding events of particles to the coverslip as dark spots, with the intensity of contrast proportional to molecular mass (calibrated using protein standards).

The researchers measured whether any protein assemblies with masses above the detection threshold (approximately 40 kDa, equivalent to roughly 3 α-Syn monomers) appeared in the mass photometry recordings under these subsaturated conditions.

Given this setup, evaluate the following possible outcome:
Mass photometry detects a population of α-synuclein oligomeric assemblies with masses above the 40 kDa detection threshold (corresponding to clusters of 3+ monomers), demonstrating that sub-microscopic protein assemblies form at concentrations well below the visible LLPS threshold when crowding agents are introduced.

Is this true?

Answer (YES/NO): YES